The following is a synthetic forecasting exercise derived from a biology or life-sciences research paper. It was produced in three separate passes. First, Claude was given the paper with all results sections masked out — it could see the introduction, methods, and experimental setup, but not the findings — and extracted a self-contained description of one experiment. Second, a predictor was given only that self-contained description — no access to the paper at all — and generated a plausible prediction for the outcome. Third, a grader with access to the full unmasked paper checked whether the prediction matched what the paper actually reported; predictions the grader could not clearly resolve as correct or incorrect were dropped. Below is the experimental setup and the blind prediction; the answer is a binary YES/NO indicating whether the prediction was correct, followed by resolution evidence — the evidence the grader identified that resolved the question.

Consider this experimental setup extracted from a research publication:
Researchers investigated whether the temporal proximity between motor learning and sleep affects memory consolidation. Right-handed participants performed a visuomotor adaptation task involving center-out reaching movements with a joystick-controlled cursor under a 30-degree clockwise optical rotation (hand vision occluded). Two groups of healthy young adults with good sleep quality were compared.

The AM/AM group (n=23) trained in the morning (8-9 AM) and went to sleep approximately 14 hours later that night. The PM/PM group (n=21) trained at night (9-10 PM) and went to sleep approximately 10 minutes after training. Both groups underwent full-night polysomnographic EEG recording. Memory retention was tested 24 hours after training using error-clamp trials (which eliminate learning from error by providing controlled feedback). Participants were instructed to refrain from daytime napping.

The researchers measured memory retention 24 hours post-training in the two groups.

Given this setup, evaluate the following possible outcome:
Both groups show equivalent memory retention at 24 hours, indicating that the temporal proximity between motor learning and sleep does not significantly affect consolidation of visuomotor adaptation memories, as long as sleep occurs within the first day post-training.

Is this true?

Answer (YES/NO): NO